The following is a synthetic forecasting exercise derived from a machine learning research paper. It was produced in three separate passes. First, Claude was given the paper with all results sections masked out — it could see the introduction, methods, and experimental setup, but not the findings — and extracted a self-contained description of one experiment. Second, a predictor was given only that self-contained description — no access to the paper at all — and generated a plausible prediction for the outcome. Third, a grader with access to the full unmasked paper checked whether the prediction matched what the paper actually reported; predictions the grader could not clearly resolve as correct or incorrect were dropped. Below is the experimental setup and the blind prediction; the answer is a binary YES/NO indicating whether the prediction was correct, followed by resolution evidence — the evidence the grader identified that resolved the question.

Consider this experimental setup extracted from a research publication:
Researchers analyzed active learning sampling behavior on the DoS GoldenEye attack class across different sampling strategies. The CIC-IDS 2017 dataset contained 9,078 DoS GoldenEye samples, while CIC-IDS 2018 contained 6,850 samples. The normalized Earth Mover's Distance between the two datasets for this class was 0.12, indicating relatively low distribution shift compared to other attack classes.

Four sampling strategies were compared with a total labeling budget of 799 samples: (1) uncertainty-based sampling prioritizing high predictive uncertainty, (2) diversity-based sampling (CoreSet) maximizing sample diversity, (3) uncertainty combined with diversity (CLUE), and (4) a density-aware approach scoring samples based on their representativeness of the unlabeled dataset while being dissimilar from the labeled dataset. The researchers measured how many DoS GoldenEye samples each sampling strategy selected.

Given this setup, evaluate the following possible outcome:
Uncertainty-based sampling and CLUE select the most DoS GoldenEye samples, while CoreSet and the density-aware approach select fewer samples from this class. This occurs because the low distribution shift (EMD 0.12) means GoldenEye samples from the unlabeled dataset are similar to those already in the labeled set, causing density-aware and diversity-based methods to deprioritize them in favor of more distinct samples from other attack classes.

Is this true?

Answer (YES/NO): YES